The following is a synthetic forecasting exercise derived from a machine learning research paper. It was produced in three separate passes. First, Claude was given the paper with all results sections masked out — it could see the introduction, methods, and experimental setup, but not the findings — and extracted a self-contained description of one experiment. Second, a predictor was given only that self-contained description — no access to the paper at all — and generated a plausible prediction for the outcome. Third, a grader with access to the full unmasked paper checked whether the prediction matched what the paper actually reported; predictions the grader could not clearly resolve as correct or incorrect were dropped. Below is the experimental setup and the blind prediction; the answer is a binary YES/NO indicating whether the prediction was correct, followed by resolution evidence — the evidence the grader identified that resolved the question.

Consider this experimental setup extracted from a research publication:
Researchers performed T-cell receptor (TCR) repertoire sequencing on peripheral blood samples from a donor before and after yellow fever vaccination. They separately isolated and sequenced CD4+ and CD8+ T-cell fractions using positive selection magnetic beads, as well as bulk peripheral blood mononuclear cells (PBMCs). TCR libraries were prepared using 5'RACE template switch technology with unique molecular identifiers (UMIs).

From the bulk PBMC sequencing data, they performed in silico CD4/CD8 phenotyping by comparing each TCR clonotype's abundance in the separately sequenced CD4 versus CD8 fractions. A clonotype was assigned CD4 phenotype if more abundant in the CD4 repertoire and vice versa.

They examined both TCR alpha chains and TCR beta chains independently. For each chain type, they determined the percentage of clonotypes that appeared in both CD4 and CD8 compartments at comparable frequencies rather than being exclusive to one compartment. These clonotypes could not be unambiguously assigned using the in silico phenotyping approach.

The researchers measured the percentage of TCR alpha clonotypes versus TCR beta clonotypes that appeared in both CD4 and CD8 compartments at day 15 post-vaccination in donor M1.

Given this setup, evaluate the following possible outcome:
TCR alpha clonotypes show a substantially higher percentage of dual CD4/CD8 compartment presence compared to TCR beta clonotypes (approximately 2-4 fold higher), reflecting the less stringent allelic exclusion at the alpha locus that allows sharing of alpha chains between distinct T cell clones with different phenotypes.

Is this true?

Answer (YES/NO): NO